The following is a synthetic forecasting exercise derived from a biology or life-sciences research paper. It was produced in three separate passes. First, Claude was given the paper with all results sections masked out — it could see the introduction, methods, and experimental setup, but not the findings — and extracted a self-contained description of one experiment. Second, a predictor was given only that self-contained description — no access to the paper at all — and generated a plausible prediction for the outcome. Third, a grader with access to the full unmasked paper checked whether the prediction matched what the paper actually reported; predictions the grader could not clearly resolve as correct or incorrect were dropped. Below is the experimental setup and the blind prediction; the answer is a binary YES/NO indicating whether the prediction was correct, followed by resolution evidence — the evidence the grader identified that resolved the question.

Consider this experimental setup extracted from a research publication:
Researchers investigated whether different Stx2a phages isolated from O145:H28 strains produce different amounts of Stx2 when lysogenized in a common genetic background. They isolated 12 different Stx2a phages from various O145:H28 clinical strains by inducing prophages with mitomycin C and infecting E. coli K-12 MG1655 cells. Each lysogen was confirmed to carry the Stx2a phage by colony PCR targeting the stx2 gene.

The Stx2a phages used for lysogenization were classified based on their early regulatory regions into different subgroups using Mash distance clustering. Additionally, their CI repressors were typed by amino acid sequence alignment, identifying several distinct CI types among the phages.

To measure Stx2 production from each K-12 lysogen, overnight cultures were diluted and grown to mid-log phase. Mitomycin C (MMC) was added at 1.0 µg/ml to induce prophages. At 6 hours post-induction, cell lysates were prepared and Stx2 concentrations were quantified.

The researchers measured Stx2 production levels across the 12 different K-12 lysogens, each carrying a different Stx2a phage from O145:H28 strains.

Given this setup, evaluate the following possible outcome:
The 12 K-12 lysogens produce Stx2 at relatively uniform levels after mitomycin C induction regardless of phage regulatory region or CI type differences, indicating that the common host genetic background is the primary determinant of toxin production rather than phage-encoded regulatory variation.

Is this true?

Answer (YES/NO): NO